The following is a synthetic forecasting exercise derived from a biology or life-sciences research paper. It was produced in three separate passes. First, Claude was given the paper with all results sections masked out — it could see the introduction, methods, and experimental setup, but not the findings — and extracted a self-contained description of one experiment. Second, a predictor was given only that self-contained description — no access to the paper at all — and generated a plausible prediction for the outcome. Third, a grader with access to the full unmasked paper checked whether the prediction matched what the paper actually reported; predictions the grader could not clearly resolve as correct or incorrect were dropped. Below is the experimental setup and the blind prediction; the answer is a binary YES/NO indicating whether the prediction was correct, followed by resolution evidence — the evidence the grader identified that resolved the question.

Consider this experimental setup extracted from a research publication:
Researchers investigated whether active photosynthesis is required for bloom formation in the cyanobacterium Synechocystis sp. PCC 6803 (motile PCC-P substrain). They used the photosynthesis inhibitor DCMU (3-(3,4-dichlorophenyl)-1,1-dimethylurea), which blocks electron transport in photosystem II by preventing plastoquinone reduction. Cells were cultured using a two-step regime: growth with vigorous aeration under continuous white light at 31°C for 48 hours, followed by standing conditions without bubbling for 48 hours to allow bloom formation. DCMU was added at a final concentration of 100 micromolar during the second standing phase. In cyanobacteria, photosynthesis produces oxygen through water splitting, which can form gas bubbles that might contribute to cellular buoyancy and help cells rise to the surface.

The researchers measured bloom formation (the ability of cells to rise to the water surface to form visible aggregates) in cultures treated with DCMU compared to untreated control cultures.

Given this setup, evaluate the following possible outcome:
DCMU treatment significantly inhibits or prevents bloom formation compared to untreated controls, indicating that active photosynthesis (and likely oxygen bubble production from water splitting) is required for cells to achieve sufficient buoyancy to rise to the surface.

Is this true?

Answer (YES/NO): YES